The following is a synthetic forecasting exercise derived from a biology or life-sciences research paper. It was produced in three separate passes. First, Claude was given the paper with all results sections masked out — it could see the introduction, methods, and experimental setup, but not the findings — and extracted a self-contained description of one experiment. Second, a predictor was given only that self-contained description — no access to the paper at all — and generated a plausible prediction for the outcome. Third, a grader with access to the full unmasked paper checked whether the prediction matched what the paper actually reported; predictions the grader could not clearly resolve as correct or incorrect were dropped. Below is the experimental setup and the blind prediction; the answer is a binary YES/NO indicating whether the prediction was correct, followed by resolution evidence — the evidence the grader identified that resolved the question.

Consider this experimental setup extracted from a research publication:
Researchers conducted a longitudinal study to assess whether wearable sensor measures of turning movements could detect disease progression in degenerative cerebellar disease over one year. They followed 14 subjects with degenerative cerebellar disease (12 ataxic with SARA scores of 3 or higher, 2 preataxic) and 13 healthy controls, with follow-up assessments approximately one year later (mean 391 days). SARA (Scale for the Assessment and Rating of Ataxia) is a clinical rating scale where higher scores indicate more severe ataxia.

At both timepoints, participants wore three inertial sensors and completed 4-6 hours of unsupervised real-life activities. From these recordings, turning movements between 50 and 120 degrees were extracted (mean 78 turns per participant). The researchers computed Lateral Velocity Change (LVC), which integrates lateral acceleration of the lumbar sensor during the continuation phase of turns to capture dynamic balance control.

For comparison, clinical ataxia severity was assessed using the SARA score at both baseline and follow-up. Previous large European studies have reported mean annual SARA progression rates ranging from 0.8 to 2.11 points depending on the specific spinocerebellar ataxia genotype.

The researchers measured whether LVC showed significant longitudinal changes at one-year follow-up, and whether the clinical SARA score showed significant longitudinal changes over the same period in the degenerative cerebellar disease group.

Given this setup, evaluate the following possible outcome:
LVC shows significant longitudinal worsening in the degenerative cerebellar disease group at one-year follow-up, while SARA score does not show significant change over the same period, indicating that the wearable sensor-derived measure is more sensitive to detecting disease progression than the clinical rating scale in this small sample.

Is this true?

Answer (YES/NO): YES